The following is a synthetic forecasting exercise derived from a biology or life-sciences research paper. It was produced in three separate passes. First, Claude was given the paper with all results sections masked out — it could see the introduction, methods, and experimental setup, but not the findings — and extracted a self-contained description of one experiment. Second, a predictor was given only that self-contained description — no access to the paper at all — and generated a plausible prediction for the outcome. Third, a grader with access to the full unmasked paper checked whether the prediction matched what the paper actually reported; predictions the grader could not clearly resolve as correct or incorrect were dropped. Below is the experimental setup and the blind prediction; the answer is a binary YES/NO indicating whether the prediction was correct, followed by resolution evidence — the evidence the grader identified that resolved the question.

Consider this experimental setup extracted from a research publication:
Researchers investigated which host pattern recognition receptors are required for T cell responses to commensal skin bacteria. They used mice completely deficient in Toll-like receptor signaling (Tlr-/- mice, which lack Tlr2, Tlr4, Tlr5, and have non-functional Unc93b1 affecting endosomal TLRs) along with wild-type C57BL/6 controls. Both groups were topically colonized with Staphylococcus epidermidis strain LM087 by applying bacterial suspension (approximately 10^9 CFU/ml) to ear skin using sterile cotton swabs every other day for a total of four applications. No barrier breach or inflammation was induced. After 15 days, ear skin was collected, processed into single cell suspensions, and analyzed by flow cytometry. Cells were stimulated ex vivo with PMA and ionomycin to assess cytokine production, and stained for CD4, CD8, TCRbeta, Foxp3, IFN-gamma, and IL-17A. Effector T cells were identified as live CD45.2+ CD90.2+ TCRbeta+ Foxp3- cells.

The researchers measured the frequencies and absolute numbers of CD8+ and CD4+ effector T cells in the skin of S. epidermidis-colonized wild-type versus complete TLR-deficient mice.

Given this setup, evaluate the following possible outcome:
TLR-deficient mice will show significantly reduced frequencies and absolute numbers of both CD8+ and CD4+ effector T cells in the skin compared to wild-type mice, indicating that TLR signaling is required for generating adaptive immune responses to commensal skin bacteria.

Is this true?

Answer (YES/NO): NO